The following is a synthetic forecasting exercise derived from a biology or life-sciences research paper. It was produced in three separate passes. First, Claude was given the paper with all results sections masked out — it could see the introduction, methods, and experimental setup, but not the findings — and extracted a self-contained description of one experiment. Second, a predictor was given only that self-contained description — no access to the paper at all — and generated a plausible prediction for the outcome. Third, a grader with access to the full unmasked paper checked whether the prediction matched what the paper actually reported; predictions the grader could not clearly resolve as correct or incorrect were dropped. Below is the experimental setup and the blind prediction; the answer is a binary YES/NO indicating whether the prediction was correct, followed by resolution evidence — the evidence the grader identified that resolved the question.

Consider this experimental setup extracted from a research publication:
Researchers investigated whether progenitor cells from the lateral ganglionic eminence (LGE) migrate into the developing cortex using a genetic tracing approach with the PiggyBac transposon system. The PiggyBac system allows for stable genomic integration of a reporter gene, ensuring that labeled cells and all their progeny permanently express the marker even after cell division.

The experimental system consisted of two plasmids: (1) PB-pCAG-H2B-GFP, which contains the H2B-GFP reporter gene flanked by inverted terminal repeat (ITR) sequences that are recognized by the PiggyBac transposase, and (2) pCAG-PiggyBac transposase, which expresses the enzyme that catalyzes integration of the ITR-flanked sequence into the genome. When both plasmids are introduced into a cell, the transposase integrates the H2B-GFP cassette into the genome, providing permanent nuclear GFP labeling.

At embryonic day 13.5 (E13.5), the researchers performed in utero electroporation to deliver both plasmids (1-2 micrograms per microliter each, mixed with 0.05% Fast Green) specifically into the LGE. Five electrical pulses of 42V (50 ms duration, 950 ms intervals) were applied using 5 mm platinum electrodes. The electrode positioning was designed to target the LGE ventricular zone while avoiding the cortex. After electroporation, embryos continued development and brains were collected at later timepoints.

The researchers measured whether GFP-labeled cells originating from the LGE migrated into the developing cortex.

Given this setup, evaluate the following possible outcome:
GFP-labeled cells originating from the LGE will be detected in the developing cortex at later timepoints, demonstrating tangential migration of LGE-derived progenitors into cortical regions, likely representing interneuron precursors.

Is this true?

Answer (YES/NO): NO